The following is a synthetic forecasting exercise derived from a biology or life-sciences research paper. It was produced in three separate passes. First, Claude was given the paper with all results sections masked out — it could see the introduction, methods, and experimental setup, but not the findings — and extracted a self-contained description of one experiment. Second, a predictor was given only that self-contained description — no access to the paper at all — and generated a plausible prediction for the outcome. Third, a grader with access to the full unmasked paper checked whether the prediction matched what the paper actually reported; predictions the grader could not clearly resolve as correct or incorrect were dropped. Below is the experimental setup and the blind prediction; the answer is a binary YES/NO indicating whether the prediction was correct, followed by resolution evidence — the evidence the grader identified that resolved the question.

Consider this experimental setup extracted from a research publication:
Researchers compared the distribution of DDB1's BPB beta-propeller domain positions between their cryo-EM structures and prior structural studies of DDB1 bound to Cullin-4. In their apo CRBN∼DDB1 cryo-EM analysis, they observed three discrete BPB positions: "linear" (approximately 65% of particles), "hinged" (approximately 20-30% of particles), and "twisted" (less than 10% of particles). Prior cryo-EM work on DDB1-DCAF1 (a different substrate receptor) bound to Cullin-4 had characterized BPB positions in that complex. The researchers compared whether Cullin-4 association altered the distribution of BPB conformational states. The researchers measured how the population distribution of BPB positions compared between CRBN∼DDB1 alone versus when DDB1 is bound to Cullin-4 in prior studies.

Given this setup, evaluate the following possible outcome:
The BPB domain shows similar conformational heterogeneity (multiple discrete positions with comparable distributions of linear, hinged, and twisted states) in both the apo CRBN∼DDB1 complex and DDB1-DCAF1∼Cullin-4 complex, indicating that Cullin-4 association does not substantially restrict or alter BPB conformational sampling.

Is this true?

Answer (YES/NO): NO